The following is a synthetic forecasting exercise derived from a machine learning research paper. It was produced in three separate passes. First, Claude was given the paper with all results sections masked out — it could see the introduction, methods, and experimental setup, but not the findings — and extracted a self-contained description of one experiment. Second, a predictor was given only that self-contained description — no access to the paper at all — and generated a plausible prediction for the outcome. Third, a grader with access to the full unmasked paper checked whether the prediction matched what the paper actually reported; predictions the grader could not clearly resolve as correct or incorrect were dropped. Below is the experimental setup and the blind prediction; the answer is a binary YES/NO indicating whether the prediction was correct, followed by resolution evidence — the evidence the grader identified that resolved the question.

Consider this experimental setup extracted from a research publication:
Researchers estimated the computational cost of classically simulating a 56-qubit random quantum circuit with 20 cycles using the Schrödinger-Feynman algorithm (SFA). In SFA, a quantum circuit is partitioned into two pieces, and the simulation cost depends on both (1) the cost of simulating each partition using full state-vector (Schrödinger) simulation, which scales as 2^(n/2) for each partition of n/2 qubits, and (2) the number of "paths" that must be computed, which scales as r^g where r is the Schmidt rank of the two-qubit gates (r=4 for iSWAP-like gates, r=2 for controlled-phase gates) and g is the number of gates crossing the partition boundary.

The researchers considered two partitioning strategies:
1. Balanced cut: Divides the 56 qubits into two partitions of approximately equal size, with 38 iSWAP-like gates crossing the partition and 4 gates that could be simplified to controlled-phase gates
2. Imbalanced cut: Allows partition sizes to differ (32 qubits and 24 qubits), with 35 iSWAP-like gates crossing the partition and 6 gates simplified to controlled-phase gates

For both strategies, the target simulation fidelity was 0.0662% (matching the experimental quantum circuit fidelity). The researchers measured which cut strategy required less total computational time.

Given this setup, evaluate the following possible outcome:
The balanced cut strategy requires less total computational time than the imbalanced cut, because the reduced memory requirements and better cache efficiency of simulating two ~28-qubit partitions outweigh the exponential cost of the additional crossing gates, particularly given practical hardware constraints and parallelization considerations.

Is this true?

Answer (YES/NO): NO